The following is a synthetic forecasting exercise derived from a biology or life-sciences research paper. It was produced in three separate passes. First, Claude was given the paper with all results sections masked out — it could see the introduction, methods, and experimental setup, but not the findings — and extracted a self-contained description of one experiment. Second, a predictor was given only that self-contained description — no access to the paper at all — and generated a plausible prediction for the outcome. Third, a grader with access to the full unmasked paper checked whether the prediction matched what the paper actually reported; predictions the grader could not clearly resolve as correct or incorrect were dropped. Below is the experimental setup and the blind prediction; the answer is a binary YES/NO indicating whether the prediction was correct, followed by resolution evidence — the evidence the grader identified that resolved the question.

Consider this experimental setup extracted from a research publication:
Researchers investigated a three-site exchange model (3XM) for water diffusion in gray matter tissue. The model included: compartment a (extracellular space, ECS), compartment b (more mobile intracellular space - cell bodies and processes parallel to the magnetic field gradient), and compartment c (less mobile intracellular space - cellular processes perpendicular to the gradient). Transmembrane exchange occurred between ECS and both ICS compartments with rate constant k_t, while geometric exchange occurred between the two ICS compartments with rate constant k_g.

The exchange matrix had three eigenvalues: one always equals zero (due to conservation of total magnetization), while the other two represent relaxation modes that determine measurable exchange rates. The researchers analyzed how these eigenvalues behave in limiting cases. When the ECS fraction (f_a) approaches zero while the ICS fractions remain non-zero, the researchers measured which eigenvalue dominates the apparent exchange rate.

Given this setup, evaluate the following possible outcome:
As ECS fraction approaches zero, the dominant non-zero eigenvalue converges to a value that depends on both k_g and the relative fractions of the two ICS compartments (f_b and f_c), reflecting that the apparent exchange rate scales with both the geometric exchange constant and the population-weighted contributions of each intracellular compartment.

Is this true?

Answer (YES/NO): NO